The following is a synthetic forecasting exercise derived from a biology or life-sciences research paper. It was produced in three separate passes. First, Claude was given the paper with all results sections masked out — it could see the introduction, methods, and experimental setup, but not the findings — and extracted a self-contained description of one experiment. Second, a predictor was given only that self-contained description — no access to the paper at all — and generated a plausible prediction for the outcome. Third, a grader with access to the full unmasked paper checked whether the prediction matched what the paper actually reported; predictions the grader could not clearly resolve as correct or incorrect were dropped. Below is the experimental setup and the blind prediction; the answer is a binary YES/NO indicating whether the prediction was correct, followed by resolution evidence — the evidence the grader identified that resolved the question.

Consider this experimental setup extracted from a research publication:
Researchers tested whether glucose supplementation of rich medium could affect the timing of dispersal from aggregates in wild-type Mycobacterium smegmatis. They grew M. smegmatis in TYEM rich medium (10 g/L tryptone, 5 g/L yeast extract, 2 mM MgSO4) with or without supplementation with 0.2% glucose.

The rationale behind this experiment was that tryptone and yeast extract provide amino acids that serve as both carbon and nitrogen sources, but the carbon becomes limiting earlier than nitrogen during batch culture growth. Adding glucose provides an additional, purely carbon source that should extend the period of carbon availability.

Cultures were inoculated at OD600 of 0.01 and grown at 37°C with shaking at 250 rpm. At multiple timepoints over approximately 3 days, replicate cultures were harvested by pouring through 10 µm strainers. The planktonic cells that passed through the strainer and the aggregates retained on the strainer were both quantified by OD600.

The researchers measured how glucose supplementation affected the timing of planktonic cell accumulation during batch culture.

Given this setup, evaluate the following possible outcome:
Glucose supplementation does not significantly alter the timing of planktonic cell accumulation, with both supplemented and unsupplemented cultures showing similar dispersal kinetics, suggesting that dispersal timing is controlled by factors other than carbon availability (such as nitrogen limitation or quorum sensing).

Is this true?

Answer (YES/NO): NO